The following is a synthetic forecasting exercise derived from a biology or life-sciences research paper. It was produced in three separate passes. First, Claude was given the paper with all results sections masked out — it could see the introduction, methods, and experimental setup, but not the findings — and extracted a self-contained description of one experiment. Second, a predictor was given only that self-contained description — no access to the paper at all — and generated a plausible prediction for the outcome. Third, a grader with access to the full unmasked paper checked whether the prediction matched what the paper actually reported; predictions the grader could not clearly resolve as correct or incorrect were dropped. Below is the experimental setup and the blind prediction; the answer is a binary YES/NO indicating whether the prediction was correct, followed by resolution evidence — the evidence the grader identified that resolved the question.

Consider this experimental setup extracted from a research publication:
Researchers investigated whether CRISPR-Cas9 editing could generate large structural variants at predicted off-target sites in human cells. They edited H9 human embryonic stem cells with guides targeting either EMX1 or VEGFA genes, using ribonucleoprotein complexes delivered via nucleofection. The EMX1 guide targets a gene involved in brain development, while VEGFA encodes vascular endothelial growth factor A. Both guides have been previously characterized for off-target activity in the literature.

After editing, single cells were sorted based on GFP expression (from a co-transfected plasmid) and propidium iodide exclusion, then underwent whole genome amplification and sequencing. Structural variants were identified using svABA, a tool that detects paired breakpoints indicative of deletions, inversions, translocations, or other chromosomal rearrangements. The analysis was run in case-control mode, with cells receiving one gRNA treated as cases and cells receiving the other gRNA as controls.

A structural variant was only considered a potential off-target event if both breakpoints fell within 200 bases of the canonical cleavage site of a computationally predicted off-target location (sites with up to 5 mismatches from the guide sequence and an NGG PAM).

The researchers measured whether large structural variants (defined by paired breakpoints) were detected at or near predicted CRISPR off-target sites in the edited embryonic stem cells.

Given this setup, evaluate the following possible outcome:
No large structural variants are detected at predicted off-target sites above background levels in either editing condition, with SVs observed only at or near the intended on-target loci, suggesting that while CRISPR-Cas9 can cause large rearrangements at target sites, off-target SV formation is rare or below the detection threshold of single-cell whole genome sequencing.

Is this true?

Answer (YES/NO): NO